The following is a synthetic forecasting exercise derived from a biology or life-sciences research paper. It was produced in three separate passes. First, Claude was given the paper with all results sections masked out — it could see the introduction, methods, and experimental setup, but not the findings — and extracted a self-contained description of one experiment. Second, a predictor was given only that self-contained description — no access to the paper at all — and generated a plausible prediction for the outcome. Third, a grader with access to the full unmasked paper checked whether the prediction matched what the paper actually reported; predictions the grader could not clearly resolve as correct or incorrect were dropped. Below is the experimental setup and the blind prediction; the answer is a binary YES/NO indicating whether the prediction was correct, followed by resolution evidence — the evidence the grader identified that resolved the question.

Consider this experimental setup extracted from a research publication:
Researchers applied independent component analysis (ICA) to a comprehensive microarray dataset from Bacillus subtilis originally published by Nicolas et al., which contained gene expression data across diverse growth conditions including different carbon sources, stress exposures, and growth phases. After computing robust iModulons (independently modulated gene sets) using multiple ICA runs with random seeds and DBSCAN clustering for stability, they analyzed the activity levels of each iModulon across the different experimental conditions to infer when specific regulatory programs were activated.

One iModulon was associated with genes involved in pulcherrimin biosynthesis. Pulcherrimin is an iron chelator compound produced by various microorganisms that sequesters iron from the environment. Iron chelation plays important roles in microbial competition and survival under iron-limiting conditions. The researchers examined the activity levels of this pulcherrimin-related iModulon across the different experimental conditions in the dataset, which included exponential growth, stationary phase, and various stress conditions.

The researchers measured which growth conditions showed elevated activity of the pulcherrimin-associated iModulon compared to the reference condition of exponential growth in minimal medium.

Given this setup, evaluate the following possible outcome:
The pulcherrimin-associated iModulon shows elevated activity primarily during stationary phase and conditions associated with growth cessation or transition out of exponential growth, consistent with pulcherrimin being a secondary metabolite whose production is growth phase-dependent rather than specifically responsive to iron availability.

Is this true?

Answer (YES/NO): YES